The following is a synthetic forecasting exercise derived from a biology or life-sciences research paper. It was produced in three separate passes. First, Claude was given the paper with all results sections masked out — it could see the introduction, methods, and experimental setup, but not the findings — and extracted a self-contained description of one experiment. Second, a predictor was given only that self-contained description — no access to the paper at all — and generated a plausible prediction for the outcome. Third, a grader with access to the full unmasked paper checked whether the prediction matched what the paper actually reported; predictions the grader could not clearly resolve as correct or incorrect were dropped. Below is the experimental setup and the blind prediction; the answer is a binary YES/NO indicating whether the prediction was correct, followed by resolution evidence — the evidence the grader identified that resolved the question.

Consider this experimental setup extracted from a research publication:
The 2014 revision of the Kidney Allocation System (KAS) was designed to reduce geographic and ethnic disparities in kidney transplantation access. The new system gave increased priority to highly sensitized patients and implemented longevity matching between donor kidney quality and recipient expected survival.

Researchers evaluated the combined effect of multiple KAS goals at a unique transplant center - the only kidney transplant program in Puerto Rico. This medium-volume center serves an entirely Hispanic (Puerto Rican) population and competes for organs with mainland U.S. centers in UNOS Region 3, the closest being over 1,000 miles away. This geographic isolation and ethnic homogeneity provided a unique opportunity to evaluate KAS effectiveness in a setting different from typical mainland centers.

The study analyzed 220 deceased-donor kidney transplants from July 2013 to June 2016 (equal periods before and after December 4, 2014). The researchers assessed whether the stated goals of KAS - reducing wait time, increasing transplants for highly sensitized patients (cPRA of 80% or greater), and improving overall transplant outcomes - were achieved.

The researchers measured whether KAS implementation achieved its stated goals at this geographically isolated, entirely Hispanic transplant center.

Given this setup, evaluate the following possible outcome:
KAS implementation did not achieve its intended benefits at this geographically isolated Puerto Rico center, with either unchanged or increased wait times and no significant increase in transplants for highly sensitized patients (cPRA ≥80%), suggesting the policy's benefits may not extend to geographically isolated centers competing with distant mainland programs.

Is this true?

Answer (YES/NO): YES